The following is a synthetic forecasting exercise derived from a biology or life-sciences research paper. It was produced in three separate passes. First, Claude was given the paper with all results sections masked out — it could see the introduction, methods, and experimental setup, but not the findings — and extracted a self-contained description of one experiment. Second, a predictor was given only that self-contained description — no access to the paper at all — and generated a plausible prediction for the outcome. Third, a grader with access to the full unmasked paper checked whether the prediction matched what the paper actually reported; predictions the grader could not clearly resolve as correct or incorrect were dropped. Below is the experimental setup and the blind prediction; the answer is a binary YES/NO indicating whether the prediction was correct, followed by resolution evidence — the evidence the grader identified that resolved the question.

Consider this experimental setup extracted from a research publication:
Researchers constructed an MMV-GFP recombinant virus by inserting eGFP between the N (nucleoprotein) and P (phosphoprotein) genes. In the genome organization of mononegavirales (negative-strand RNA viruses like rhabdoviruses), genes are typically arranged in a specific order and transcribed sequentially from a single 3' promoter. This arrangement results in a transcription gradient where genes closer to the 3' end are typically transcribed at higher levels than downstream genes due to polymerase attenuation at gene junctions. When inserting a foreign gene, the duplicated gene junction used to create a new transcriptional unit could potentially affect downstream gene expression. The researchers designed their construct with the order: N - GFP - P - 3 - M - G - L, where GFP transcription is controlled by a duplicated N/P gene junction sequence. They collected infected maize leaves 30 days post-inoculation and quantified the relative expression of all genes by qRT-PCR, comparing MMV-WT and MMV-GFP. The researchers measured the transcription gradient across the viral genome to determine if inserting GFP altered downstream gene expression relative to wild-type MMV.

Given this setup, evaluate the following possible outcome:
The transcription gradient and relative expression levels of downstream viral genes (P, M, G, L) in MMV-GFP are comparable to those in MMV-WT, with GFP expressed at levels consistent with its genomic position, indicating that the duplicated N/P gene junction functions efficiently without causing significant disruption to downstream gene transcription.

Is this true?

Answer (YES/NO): YES